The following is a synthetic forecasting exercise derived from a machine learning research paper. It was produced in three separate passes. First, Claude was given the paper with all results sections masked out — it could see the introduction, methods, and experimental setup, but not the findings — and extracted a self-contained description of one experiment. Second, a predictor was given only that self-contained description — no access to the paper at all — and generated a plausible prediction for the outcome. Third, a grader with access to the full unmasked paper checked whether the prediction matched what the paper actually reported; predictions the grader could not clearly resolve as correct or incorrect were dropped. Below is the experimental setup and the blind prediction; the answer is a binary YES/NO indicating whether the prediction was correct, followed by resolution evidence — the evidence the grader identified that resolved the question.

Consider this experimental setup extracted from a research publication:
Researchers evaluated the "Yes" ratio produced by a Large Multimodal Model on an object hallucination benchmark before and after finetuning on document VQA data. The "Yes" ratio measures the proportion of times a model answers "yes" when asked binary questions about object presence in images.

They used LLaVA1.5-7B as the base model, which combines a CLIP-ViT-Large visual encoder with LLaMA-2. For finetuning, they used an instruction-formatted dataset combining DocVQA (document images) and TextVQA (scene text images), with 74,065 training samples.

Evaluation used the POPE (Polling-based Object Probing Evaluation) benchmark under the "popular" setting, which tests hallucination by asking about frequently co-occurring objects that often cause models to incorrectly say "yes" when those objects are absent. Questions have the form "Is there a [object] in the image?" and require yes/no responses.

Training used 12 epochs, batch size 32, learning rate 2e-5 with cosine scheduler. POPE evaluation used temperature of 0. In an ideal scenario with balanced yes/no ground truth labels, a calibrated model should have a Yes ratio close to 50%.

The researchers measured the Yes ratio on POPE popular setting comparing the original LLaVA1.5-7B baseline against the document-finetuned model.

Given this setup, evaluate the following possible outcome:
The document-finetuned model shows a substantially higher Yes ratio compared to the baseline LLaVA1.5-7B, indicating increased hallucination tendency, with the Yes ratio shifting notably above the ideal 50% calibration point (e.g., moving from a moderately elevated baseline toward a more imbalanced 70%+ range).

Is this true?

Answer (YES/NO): NO